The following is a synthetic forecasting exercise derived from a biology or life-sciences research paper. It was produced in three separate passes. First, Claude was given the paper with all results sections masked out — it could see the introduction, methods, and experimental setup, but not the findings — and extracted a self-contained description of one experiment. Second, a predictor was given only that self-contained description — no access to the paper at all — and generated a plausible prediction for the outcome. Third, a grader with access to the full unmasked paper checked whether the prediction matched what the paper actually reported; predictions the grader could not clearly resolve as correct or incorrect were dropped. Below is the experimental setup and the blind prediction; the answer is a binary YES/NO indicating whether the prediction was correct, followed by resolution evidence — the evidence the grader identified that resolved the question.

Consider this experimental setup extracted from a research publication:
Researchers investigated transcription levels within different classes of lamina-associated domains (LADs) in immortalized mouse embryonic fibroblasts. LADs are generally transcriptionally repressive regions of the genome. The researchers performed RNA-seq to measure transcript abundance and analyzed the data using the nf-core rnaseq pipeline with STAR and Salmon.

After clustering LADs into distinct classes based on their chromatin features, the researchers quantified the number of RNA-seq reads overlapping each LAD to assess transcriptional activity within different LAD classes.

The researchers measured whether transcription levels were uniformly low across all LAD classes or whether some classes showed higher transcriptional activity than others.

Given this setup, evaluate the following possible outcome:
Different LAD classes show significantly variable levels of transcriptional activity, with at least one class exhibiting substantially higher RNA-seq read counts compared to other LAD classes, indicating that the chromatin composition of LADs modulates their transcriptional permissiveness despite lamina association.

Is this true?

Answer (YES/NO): NO